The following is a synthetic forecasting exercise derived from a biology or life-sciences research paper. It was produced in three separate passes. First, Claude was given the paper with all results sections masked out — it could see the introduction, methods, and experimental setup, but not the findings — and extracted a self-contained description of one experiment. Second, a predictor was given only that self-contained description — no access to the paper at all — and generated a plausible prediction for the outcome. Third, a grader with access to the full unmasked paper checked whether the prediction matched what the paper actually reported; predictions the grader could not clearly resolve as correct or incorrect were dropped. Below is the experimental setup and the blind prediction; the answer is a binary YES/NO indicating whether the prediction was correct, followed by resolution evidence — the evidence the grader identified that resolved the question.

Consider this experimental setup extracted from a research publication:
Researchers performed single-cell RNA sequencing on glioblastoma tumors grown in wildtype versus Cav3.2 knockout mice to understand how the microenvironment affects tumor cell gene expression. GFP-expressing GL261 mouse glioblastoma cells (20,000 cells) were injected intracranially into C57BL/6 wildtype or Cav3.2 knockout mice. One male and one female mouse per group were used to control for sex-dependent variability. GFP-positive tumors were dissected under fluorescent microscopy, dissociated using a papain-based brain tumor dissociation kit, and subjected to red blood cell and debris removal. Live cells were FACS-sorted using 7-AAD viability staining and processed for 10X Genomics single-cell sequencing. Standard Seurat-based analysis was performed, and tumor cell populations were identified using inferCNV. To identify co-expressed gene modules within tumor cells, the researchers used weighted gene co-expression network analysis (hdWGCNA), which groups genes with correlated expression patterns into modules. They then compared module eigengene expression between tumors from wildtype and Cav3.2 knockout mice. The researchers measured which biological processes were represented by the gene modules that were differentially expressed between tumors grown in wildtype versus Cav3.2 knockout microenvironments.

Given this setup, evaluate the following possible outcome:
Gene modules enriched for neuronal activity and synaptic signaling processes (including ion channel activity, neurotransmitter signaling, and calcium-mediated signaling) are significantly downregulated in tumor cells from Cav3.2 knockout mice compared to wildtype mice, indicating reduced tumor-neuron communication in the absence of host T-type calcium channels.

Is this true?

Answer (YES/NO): NO